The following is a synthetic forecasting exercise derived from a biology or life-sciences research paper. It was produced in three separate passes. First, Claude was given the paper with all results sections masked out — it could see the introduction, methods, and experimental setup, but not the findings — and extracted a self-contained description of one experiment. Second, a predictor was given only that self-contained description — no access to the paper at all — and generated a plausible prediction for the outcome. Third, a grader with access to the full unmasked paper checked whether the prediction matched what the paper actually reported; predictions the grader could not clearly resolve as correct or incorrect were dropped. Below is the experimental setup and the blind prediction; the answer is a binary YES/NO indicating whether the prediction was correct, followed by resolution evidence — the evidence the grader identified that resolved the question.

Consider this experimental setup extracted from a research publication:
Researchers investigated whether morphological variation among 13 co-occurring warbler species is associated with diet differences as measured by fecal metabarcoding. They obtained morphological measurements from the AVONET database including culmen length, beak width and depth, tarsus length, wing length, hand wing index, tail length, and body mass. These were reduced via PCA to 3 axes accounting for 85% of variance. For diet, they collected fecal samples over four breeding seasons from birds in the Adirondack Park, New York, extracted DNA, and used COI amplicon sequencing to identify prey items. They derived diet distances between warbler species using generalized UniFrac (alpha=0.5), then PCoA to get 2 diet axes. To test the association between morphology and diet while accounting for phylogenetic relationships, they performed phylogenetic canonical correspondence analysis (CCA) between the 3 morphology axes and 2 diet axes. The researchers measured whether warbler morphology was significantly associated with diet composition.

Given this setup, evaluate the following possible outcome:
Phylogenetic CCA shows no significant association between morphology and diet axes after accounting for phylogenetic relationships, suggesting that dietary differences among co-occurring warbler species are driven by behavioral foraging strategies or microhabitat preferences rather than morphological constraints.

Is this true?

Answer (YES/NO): NO